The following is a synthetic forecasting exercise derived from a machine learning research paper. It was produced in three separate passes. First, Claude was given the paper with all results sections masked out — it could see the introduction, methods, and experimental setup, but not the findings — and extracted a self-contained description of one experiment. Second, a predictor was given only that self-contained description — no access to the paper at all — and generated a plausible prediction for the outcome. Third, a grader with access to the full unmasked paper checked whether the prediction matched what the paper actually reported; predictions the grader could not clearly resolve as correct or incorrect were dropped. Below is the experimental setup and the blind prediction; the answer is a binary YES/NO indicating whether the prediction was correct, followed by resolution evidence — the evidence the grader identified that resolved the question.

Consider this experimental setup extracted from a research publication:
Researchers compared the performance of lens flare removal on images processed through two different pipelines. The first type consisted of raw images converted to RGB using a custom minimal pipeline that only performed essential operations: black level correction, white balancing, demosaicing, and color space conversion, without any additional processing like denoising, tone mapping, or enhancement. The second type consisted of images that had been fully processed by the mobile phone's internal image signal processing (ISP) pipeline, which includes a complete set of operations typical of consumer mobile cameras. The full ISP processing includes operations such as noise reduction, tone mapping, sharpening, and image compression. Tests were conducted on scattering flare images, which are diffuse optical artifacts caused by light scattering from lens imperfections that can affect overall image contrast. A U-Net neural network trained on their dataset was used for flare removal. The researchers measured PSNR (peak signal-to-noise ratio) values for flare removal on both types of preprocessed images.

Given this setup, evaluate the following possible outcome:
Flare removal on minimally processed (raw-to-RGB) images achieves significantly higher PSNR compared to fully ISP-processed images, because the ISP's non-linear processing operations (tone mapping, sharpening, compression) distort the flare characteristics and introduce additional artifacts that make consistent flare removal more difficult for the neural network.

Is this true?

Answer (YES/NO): YES